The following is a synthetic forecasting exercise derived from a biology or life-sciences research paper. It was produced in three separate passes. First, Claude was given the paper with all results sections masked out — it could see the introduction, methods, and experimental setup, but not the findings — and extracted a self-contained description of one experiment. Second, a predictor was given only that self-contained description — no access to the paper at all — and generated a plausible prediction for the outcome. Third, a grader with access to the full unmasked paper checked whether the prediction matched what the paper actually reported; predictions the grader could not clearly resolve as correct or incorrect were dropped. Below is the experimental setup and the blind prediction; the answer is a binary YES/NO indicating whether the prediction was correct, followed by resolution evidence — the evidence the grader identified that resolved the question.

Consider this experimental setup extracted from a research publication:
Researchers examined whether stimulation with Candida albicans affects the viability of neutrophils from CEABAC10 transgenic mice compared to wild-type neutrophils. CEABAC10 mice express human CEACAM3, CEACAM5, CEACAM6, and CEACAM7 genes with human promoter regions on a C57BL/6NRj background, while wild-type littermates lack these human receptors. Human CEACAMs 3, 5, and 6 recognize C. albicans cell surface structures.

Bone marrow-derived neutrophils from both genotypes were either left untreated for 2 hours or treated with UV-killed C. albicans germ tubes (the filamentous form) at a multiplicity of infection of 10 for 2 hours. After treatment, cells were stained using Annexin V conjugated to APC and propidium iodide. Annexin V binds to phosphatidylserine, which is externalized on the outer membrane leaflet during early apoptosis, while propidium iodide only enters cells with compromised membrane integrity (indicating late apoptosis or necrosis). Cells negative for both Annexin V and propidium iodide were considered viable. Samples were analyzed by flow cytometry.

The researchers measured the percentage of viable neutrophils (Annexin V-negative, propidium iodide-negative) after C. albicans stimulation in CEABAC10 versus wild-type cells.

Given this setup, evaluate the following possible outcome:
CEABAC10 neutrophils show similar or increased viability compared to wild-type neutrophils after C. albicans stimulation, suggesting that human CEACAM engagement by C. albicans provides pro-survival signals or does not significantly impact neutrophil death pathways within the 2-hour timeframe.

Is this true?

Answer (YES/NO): YES